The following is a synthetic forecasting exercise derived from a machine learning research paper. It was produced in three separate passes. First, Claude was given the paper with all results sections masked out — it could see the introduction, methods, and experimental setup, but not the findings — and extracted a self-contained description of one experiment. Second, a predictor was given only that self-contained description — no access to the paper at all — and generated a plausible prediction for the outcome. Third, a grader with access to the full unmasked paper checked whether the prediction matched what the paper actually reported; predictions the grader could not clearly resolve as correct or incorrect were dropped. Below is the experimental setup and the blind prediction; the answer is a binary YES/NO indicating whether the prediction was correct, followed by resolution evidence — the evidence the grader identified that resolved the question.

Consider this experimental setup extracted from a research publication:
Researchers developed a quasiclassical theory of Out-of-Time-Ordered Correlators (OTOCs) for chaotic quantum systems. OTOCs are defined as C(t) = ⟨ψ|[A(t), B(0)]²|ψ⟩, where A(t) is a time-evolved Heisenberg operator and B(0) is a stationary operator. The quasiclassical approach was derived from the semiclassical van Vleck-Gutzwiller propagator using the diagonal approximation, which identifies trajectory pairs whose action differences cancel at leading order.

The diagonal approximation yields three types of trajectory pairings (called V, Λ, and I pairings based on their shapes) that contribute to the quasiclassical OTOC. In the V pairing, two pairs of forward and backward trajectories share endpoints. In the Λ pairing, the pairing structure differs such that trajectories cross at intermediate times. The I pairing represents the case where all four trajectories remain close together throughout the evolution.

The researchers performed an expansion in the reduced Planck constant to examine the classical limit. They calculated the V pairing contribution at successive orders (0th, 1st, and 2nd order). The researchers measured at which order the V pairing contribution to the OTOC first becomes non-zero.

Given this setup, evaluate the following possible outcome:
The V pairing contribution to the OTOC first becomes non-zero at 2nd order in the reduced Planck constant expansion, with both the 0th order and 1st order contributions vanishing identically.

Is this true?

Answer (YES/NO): YES